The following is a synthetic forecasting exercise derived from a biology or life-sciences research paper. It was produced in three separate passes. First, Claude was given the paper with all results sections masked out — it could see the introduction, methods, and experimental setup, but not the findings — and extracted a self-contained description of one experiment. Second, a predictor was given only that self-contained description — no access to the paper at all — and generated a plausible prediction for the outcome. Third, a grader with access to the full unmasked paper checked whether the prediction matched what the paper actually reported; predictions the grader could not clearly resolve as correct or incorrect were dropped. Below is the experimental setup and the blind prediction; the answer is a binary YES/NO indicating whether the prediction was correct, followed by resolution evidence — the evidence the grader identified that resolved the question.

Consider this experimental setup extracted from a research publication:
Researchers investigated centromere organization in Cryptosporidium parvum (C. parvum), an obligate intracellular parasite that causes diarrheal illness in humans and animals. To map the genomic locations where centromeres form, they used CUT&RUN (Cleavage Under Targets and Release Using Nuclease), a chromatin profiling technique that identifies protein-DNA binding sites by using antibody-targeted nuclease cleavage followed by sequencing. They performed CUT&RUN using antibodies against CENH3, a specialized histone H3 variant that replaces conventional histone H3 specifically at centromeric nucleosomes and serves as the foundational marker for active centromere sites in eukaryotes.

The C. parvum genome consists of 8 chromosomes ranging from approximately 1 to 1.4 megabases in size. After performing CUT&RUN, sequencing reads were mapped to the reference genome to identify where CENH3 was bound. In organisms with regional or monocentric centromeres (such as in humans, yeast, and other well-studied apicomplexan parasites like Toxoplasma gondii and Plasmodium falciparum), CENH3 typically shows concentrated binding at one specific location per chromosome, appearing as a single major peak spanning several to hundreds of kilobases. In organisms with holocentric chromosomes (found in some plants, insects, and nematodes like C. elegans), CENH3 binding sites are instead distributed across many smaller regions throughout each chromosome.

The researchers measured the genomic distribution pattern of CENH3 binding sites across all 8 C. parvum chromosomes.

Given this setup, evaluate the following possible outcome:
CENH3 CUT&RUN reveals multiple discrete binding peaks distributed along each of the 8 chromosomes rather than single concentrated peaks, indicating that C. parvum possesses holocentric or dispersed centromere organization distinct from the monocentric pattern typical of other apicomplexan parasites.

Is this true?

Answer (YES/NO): YES